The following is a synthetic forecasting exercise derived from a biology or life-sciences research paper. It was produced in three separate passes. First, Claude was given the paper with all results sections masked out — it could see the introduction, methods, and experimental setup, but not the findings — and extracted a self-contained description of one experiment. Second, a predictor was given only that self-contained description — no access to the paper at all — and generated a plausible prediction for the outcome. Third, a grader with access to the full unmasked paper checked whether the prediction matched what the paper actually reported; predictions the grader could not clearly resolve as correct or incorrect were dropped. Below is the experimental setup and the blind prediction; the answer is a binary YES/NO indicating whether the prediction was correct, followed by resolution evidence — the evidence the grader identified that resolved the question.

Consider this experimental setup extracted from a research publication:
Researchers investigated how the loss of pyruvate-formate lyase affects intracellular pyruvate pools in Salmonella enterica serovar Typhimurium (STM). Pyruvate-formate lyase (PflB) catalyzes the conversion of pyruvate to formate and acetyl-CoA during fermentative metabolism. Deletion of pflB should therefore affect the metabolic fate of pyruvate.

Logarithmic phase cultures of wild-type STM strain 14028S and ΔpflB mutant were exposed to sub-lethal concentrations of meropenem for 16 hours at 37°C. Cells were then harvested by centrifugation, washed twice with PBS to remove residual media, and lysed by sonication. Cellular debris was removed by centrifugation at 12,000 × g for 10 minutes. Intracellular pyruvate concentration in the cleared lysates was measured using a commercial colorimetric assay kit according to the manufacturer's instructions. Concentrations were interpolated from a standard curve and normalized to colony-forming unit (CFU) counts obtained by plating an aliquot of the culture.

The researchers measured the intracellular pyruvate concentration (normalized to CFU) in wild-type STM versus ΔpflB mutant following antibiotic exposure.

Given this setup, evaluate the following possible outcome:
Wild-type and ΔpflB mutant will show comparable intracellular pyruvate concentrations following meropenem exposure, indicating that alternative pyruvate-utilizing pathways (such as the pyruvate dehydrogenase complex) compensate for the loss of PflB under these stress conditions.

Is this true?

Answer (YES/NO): NO